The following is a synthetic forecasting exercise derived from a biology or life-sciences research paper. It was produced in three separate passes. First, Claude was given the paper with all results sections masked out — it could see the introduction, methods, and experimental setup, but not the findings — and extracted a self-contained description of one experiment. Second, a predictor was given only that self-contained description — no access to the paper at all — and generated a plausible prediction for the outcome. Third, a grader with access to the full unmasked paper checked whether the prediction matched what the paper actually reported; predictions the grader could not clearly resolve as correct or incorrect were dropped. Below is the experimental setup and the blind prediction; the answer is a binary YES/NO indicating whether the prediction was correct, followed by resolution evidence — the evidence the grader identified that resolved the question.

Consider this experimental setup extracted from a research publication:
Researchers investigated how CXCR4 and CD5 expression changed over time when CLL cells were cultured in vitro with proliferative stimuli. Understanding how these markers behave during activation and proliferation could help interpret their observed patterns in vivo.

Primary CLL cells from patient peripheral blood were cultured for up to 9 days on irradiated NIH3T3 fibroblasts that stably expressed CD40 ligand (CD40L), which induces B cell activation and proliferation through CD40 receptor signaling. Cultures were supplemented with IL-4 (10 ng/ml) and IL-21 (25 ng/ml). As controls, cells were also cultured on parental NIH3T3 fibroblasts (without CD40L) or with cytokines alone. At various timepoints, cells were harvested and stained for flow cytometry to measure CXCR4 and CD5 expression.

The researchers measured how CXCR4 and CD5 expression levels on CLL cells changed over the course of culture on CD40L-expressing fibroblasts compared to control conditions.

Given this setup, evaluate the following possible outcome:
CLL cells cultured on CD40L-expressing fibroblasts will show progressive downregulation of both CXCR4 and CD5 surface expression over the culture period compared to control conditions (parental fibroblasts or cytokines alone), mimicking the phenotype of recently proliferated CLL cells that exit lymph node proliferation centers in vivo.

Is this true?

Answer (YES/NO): NO